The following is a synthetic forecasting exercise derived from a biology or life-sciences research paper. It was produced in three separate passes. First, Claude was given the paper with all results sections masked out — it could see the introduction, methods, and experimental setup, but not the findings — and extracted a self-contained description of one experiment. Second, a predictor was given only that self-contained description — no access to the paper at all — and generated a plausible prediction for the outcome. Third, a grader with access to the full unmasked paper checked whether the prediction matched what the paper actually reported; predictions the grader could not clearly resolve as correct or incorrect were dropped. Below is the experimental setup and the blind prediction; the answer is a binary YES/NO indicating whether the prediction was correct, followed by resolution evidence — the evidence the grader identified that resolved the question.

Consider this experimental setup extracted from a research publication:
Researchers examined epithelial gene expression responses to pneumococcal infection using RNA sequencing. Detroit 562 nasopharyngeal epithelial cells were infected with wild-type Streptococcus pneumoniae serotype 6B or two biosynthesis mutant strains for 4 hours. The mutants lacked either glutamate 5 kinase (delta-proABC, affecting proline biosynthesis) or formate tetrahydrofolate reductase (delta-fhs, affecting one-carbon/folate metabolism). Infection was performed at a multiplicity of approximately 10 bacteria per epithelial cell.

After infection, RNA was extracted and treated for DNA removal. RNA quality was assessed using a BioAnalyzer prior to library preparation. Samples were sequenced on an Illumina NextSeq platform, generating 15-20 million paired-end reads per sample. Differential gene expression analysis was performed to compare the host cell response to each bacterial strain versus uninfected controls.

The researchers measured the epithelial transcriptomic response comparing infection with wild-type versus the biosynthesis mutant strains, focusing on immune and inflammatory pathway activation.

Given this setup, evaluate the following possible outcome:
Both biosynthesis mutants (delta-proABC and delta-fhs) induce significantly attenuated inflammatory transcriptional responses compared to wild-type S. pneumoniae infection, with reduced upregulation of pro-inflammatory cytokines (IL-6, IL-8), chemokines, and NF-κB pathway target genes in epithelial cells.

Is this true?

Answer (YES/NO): NO